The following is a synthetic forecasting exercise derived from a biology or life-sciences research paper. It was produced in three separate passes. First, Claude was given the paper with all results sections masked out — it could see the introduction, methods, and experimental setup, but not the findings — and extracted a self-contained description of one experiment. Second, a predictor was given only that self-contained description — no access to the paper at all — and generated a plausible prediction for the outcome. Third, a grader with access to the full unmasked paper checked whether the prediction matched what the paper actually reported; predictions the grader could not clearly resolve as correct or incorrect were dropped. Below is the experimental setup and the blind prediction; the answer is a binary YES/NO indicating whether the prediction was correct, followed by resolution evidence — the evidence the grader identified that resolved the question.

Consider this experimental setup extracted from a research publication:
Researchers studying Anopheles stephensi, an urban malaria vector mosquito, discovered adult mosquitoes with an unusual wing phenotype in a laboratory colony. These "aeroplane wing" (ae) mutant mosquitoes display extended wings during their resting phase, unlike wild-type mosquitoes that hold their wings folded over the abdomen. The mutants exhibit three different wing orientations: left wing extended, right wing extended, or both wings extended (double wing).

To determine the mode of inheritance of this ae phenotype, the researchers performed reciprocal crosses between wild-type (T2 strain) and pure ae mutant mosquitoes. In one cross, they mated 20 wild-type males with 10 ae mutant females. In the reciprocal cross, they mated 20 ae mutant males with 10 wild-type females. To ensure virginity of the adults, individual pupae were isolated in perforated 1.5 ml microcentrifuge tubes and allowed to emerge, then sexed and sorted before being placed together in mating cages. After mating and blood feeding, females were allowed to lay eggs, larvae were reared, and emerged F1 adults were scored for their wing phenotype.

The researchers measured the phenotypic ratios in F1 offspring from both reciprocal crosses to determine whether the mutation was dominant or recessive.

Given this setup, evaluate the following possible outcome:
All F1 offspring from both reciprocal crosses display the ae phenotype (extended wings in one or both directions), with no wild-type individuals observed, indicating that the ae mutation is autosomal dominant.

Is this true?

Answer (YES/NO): NO